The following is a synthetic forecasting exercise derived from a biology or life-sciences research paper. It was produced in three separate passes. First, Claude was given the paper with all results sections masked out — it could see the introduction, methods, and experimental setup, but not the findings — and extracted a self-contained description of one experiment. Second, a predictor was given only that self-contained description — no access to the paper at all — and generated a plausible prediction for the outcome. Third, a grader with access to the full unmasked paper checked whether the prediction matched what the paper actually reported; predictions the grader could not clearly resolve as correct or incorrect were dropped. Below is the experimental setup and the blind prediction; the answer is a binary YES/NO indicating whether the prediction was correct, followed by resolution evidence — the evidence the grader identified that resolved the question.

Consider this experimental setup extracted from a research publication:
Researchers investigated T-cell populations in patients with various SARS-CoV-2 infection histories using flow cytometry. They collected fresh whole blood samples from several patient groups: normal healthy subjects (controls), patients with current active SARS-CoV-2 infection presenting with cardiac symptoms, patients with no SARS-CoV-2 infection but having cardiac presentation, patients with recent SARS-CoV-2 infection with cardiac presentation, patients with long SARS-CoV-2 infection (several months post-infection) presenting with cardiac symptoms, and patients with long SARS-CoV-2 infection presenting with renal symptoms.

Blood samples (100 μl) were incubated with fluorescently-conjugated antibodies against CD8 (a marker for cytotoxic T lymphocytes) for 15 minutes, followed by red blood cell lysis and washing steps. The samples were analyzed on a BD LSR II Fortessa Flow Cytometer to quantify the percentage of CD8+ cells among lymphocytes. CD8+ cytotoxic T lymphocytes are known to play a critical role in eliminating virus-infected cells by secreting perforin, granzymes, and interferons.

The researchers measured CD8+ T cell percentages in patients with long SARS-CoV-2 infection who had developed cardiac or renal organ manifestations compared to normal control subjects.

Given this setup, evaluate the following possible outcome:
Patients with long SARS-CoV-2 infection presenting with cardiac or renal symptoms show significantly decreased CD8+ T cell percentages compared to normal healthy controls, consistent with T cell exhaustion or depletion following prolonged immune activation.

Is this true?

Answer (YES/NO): NO